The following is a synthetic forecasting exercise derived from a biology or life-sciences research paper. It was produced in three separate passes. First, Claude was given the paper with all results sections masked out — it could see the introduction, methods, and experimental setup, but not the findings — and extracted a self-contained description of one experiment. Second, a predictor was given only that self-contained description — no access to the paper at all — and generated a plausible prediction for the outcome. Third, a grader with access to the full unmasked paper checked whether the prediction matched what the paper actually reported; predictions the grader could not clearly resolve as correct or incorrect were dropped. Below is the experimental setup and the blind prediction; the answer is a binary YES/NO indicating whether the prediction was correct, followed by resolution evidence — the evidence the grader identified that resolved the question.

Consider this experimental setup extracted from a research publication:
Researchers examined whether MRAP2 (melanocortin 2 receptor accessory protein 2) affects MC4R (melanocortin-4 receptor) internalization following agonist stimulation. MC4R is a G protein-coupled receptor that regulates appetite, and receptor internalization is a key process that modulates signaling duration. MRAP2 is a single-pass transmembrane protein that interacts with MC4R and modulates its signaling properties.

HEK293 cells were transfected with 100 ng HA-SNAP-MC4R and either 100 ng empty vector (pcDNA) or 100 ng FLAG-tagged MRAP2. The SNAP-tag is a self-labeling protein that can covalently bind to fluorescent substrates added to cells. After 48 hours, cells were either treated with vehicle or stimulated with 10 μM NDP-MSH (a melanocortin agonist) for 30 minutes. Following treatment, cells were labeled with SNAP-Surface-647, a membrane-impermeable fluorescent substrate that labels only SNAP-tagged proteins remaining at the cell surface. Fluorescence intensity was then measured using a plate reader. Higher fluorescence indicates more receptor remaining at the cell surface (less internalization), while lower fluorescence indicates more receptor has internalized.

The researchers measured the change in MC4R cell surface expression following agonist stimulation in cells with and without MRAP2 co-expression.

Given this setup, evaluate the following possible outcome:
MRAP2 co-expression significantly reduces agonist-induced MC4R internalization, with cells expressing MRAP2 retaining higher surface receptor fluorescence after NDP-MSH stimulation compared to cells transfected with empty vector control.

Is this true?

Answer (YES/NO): YES